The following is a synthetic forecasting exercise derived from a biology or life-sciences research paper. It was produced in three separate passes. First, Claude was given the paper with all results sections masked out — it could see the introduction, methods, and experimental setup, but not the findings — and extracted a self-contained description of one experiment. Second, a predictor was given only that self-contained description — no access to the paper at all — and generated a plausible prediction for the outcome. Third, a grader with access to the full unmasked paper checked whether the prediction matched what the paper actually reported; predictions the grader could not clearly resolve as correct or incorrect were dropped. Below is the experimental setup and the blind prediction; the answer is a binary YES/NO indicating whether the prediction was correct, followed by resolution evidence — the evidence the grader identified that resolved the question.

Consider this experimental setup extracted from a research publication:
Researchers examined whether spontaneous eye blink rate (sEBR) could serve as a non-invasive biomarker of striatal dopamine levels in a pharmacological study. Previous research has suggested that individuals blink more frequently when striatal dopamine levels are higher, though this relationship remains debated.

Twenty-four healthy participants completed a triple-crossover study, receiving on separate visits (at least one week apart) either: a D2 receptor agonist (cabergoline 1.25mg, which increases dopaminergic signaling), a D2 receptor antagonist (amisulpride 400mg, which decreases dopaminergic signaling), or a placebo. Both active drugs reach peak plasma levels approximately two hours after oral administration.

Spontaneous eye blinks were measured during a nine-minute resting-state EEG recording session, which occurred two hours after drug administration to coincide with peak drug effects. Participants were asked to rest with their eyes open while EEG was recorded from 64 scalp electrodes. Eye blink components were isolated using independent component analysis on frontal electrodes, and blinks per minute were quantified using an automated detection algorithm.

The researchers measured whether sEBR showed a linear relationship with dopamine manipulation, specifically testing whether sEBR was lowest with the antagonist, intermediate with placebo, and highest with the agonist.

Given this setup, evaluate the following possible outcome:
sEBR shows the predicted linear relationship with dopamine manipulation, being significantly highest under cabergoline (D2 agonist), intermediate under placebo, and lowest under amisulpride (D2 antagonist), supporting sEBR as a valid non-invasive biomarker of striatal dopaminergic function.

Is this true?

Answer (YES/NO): YES